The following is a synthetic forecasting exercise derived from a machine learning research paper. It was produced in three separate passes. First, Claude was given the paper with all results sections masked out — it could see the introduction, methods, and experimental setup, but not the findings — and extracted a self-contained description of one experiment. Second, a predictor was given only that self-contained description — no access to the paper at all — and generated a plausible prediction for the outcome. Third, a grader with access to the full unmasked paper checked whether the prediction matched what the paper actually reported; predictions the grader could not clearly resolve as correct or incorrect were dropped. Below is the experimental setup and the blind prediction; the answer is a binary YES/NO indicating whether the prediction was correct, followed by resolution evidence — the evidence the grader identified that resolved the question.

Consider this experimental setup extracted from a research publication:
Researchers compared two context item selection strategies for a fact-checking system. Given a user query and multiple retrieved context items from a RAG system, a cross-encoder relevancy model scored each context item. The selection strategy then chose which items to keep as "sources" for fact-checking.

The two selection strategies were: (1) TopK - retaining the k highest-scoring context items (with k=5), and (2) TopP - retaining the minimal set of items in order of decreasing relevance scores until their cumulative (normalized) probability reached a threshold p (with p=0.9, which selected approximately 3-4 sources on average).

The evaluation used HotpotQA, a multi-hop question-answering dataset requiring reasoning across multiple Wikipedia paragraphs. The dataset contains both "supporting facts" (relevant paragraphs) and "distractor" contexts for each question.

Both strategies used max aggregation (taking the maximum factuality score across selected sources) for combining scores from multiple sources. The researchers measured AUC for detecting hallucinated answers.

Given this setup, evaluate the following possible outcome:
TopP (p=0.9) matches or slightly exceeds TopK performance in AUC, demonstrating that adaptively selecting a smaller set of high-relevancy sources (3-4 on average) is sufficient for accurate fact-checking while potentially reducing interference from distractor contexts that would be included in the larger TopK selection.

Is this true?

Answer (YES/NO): NO